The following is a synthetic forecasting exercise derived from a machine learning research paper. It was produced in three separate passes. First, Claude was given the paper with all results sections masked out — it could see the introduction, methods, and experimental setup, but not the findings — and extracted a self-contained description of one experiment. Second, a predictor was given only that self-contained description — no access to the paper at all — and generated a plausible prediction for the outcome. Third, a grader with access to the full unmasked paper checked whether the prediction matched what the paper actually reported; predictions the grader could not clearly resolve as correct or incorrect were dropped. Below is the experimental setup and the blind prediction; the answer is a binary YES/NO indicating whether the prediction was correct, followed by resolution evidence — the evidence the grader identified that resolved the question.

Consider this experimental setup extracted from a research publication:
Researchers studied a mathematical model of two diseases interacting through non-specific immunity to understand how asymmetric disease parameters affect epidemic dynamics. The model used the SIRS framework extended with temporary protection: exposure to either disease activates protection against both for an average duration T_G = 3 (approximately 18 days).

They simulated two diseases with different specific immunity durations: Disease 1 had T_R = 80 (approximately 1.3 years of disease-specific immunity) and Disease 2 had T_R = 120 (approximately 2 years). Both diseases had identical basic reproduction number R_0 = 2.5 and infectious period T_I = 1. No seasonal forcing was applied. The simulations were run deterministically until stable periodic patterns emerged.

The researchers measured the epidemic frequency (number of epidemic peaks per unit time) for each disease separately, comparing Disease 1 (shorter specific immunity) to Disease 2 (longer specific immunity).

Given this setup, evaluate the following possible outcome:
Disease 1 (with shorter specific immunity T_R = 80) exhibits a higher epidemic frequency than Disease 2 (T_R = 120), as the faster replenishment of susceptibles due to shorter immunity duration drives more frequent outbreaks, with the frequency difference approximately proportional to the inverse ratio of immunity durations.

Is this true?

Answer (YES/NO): NO